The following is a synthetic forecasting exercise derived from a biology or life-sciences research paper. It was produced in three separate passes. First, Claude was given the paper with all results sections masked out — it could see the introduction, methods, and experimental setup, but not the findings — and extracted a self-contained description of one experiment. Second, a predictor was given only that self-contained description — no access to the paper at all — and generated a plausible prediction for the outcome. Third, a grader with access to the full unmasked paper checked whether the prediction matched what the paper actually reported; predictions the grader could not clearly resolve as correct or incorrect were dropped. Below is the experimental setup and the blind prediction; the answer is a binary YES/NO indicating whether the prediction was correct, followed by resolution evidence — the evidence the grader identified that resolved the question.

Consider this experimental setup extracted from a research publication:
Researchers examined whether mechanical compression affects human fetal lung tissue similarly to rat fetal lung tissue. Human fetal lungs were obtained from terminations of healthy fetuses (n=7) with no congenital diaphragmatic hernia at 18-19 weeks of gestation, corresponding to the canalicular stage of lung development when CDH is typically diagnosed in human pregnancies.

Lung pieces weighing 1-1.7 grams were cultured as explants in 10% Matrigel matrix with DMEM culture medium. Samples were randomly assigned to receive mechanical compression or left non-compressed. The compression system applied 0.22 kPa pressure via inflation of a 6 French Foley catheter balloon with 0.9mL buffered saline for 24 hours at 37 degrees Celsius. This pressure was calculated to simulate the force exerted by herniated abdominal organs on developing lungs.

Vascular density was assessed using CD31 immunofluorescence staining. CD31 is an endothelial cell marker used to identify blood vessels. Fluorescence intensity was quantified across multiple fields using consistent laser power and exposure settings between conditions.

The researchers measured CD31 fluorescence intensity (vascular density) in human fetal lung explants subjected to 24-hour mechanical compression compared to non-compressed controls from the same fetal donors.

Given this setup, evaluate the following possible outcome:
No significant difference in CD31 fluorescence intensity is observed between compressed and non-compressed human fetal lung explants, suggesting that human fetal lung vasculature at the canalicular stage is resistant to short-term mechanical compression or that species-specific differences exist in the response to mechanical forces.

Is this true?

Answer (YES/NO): NO